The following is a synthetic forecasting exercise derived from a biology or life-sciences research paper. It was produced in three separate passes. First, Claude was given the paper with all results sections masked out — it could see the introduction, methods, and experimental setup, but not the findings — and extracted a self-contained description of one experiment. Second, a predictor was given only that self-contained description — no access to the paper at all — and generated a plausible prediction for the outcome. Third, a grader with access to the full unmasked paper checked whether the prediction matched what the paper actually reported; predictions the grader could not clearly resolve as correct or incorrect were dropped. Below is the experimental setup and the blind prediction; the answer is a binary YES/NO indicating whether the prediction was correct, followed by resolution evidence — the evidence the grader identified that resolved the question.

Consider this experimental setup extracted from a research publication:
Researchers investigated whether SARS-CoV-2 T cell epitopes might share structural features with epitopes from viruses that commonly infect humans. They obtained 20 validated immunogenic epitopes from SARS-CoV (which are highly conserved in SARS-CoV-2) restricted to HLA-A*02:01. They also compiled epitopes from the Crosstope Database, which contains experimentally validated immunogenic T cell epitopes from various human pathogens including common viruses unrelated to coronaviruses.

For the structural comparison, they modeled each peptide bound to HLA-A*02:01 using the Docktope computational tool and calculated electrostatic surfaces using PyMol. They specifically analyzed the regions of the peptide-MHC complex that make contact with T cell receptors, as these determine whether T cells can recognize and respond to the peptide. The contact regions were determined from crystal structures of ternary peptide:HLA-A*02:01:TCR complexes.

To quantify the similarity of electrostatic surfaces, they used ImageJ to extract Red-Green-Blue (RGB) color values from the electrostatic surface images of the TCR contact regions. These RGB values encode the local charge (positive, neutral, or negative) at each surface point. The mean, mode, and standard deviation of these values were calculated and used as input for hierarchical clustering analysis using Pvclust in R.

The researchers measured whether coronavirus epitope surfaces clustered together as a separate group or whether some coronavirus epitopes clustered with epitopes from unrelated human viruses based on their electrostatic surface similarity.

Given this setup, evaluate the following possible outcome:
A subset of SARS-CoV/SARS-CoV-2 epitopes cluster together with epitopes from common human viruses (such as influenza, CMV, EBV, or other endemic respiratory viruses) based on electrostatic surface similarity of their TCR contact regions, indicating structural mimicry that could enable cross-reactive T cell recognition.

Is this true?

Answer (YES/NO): YES